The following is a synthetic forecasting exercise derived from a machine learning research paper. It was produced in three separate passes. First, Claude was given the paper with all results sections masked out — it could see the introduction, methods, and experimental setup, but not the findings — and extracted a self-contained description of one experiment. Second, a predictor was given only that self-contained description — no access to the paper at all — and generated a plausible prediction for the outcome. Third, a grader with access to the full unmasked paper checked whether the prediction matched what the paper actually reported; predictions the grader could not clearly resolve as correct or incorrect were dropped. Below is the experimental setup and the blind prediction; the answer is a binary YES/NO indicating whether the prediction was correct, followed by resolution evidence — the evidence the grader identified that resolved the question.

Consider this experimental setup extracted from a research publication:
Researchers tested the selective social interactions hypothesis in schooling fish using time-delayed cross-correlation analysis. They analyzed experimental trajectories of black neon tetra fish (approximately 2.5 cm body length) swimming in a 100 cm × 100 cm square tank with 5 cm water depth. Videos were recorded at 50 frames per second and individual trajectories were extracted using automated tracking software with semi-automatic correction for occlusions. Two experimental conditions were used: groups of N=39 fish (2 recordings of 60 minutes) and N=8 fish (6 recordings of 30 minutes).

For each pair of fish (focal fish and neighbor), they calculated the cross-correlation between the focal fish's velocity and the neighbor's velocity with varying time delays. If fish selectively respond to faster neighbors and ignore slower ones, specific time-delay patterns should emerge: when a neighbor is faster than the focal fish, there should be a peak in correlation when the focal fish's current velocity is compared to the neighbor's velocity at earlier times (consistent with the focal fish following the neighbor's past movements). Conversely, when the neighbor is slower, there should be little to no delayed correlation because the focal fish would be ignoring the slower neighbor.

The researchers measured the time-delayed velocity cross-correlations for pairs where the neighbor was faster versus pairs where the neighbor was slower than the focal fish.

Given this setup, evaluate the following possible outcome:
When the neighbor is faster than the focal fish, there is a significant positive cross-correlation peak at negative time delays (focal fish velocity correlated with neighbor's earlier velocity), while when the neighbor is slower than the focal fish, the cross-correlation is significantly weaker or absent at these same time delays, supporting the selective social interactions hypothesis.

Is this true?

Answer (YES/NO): YES